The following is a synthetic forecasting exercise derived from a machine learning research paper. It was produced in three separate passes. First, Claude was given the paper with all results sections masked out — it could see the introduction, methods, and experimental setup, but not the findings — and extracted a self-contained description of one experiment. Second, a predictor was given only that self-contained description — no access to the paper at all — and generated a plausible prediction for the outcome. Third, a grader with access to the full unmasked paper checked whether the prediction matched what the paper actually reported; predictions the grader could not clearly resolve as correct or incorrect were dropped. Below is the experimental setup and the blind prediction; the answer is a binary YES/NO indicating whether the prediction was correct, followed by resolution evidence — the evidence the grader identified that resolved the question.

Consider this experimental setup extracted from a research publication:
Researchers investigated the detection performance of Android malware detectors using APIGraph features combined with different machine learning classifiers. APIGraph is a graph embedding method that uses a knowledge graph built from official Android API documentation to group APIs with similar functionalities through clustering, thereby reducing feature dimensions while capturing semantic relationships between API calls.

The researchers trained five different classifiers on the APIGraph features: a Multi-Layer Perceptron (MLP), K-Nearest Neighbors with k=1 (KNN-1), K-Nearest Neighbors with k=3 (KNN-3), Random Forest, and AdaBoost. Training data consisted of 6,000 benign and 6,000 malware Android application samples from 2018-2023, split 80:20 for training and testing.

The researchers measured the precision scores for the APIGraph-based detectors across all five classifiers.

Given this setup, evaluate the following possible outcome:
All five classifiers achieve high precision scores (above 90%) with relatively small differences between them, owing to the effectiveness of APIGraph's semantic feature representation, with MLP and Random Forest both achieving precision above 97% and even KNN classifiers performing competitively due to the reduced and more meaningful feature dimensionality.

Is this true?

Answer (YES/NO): NO